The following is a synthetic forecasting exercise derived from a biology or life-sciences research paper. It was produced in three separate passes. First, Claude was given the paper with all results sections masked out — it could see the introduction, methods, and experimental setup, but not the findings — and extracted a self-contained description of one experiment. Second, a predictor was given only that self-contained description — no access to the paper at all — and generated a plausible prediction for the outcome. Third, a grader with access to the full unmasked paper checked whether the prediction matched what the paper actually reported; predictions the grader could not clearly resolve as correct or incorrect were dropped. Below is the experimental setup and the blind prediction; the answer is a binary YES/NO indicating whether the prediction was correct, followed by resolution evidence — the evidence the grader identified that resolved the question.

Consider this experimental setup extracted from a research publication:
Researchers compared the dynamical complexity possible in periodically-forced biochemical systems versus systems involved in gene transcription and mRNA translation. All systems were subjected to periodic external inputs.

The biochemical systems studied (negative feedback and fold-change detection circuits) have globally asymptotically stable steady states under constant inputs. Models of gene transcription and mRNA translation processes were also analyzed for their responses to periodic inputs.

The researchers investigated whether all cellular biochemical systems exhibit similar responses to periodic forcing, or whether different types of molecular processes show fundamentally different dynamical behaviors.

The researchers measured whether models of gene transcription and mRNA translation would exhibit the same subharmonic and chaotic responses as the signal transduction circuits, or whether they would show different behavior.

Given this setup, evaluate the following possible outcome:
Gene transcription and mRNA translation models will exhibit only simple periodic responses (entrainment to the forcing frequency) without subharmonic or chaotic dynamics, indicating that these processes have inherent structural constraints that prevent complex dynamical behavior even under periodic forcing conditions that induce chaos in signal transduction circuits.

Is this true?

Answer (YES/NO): YES